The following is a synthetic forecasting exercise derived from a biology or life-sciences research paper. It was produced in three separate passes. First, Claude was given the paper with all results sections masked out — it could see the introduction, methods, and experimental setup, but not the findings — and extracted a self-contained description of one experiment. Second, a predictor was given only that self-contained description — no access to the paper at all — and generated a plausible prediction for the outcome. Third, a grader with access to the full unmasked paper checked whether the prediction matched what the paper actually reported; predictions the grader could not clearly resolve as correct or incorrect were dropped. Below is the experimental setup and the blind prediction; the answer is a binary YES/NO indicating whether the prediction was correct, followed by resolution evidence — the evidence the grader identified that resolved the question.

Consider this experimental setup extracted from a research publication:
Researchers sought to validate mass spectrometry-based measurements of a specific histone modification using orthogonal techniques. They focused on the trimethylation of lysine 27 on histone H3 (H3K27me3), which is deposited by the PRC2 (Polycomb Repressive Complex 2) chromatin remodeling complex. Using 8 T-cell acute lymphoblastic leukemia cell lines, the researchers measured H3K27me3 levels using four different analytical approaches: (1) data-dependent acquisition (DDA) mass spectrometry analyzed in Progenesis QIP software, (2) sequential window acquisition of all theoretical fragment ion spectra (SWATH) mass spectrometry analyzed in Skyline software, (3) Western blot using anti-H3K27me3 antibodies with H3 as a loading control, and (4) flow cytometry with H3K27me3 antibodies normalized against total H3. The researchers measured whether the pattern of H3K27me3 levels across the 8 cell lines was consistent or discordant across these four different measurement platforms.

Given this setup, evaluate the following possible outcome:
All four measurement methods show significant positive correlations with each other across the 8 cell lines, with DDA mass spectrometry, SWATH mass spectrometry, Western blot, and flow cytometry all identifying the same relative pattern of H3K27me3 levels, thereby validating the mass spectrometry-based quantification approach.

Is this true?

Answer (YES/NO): YES